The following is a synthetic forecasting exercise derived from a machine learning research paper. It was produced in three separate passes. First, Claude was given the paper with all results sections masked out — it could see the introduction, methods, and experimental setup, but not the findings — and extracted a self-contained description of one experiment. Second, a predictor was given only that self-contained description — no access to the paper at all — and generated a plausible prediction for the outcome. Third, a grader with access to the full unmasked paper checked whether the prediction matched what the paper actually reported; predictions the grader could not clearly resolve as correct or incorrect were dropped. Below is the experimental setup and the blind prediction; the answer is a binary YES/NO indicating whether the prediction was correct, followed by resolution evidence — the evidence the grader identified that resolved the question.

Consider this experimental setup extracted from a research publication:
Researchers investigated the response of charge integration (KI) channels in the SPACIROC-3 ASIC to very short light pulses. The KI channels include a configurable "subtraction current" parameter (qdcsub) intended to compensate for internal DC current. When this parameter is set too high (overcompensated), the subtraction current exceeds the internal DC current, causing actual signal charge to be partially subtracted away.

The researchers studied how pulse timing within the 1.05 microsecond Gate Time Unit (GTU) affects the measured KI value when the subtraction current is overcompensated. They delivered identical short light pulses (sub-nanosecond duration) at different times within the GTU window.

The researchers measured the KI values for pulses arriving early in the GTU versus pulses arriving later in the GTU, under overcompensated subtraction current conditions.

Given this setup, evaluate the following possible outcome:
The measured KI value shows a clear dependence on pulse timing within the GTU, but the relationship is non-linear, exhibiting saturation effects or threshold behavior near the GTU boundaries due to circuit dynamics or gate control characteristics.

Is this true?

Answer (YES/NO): NO